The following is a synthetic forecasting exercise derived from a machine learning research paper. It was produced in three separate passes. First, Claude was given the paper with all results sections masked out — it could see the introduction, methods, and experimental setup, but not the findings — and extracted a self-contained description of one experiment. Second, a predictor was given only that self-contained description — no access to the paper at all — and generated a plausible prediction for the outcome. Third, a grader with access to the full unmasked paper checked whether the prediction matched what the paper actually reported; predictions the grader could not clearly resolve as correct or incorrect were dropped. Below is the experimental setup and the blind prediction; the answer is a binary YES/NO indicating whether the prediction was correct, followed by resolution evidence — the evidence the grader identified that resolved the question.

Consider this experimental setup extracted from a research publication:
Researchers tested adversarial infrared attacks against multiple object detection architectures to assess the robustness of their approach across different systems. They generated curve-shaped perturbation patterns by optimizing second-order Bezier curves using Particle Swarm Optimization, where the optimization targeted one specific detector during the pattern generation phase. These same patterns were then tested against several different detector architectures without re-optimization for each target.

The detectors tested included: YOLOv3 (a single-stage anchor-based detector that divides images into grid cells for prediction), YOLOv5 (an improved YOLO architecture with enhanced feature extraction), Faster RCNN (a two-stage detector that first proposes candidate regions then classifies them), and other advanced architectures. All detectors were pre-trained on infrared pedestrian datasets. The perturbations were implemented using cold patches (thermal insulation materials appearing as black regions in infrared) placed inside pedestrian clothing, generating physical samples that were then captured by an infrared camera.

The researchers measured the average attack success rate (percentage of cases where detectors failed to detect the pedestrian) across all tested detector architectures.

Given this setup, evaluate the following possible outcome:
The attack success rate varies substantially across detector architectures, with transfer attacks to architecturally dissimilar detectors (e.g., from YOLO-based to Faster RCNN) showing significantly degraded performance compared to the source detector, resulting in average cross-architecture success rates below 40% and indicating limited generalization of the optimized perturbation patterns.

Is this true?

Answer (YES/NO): YES